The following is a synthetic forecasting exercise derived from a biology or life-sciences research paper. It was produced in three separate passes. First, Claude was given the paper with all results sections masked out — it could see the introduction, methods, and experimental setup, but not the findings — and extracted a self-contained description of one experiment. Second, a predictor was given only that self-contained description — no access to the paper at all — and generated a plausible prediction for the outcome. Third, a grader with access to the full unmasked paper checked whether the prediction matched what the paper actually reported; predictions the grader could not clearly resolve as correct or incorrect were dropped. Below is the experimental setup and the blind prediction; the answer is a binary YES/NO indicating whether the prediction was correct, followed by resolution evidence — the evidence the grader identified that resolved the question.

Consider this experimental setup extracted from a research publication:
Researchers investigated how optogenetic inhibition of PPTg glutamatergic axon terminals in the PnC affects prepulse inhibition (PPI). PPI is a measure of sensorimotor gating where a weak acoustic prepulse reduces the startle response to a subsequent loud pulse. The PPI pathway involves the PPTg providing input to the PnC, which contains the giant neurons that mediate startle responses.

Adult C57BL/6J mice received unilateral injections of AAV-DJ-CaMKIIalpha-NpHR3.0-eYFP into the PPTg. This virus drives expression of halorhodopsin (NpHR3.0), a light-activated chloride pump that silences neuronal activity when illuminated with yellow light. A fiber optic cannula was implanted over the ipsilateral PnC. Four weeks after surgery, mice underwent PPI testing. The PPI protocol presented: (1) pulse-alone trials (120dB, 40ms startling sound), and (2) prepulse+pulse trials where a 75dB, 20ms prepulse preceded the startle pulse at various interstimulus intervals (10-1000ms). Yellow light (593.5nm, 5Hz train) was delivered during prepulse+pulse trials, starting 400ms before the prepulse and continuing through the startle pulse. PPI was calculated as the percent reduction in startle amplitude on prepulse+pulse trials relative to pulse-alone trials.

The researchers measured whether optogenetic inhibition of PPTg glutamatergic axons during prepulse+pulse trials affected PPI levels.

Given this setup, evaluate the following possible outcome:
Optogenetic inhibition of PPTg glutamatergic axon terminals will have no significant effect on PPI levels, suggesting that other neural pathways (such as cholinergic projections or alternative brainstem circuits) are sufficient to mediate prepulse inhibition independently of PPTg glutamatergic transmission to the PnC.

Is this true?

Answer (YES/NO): NO